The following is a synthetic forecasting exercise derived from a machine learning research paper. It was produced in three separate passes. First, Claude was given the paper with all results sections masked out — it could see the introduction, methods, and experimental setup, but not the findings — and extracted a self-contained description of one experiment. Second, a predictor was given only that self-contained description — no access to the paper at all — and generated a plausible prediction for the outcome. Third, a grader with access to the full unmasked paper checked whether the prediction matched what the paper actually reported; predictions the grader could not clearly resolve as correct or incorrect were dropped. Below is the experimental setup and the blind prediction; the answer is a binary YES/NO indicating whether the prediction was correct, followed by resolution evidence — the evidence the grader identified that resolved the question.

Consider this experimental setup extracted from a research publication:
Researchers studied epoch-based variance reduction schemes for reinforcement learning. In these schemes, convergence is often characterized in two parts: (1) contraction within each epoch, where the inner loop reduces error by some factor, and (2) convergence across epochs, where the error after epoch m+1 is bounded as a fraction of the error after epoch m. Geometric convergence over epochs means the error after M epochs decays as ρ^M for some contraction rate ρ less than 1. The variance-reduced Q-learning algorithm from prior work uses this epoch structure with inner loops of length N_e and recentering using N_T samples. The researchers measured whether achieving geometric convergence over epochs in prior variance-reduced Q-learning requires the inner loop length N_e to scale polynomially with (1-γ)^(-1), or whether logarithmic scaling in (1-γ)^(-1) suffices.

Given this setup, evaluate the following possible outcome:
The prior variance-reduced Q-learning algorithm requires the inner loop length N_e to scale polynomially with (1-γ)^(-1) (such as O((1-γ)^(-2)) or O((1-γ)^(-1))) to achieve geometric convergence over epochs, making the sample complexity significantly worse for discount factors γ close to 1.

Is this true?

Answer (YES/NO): YES